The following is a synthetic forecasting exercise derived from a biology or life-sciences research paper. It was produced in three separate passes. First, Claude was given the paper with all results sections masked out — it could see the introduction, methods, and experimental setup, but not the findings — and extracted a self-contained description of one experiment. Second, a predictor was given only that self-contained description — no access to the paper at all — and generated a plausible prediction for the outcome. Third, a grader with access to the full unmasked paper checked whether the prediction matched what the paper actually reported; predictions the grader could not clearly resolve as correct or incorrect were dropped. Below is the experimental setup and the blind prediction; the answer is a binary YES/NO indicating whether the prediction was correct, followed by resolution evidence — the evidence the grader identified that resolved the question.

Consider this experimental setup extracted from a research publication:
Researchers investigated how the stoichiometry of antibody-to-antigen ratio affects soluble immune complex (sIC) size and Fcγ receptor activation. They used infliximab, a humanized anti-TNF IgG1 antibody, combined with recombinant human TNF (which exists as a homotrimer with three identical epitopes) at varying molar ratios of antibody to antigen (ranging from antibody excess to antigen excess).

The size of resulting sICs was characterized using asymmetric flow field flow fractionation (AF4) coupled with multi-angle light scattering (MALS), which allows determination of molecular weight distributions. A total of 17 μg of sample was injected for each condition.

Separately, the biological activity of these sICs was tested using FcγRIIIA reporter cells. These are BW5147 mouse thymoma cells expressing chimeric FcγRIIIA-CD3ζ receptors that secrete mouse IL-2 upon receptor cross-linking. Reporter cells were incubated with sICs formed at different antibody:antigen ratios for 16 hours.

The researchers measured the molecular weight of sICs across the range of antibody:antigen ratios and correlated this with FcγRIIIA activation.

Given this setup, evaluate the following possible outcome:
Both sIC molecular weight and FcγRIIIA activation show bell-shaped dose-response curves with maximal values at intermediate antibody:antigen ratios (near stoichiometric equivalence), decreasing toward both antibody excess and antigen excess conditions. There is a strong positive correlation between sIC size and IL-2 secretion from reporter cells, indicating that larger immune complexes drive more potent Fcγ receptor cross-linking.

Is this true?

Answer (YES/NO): YES